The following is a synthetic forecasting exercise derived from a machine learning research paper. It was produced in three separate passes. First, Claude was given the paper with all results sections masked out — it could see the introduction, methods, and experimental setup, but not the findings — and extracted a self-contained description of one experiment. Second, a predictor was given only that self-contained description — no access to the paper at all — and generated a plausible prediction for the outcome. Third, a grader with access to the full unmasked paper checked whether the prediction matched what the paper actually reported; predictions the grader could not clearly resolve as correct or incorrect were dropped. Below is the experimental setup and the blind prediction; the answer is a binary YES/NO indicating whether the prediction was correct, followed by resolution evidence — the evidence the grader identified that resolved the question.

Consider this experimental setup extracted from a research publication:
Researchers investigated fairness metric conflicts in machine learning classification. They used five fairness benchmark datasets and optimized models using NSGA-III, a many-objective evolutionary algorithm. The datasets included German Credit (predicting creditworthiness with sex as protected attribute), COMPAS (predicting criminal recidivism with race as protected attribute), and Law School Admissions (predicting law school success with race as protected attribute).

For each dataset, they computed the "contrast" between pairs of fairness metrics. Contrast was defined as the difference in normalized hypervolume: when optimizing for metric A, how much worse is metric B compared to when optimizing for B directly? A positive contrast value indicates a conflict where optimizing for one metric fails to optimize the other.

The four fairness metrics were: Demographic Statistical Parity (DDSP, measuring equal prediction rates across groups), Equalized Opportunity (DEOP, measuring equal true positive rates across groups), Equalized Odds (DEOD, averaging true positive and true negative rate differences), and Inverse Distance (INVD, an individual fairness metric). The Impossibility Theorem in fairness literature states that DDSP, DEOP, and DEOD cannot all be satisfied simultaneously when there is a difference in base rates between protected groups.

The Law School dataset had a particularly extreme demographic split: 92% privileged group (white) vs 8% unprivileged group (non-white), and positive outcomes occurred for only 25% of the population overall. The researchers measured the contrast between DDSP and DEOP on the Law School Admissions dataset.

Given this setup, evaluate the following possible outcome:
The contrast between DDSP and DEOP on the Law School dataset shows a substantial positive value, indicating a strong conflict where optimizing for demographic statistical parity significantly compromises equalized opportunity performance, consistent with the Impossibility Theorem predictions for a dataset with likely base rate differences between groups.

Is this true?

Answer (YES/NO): NO